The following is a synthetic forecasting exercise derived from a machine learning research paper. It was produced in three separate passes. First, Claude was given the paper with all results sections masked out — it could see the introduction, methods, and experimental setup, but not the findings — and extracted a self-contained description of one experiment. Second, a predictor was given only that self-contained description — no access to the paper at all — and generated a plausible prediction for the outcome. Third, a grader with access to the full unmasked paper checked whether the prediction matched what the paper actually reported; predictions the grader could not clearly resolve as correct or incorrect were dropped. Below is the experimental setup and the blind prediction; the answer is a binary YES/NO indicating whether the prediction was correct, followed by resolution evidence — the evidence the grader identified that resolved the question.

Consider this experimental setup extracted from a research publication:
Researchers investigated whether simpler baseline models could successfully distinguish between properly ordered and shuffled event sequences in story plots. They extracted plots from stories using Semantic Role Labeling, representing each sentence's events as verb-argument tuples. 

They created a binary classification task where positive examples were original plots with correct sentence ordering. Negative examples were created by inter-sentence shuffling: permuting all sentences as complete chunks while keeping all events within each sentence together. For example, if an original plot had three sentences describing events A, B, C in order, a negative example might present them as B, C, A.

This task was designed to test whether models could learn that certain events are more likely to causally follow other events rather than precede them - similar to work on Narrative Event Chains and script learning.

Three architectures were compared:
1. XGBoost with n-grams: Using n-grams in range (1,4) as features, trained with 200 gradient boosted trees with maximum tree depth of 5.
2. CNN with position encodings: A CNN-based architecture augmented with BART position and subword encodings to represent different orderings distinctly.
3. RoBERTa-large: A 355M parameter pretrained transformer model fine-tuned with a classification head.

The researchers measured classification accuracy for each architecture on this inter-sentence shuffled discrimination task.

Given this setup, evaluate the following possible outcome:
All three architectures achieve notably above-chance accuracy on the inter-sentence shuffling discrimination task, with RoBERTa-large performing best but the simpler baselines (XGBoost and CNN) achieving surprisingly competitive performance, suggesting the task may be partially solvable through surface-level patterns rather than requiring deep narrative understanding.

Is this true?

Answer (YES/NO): NO